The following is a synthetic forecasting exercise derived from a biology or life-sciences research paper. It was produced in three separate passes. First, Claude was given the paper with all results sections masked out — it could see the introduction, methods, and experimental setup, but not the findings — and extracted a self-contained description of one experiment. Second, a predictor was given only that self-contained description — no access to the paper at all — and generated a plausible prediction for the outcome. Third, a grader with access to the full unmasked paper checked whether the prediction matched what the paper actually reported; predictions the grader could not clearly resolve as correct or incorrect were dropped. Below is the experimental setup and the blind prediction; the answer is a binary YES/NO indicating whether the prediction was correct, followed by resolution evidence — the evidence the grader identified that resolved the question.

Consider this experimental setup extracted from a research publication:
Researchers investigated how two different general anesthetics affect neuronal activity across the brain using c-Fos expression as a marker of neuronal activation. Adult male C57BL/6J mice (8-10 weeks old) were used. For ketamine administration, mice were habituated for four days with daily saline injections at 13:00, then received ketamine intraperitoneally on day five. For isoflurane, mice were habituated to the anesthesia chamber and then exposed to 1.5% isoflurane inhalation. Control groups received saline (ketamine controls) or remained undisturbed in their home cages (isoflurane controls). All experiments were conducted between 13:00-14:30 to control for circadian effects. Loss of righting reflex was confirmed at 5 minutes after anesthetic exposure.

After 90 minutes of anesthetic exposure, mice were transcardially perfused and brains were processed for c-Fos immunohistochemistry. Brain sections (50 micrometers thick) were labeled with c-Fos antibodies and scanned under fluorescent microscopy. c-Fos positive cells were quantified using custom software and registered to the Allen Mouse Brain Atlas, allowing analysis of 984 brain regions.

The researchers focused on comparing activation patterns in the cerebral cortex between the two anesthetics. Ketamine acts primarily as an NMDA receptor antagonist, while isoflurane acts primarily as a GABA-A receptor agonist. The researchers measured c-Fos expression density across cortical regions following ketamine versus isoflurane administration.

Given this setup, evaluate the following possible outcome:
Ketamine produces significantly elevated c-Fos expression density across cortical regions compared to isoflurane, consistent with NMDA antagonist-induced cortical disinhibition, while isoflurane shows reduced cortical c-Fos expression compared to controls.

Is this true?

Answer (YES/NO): NO